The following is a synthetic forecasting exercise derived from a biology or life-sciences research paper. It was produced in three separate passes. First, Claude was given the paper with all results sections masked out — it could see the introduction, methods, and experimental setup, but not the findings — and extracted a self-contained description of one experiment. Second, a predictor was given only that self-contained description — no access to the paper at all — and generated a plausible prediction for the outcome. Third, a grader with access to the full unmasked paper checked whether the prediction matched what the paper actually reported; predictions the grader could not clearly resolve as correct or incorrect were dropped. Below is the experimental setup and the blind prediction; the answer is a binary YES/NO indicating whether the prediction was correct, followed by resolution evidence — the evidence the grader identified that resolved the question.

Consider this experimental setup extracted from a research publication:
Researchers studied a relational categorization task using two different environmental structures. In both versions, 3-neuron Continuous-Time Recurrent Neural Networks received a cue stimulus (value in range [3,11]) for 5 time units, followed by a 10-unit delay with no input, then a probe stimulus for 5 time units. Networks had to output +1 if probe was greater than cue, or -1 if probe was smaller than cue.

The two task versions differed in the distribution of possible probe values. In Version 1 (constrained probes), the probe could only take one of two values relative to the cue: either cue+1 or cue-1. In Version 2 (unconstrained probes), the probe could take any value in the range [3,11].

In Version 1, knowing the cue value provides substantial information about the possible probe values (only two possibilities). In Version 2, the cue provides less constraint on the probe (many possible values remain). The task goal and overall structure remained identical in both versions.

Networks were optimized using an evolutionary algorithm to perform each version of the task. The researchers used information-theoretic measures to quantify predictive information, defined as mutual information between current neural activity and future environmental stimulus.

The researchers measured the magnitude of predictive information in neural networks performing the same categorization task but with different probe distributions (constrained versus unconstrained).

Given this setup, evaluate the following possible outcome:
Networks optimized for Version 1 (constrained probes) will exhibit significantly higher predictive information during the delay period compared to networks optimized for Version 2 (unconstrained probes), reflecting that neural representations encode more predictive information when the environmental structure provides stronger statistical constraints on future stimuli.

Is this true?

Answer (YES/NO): NO